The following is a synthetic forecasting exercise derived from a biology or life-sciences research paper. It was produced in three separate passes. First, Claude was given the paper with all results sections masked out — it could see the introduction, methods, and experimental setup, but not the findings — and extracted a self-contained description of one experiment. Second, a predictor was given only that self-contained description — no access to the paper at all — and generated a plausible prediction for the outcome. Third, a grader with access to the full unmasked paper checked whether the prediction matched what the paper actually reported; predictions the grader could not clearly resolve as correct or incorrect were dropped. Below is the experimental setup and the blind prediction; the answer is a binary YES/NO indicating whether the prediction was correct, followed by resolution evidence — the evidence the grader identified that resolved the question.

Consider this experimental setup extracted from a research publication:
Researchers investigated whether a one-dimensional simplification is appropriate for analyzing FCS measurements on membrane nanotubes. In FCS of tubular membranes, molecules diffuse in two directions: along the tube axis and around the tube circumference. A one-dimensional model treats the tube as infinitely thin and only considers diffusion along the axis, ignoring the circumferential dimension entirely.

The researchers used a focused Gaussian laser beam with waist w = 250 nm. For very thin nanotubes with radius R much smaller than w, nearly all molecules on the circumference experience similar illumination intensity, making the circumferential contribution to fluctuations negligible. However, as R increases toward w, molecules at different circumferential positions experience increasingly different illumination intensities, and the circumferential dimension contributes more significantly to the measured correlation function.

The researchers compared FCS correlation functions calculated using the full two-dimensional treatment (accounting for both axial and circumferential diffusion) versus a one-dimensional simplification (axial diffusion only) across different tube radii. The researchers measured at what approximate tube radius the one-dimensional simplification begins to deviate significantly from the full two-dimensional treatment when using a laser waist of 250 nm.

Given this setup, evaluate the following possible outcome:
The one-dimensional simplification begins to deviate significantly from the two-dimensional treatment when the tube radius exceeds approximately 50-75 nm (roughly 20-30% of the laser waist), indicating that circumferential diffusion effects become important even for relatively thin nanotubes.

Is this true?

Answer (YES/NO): NO